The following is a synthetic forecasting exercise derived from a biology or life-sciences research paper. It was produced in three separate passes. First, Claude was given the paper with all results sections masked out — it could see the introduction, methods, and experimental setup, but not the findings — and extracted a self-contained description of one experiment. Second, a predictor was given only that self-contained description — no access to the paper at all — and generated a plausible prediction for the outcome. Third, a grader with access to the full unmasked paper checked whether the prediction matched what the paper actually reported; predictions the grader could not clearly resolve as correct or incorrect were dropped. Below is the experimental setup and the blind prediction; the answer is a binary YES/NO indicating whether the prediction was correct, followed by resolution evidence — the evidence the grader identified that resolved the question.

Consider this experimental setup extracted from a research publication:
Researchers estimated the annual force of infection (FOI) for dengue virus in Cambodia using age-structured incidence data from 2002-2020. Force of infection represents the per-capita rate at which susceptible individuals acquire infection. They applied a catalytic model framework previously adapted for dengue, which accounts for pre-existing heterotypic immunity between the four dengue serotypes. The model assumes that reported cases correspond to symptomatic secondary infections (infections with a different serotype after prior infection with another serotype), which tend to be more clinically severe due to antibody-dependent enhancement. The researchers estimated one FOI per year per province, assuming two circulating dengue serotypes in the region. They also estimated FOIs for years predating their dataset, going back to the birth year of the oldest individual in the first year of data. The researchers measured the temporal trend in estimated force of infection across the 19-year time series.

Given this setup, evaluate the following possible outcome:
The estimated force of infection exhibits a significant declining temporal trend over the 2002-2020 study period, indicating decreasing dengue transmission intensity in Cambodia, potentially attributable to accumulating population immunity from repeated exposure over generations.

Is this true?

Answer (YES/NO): YES